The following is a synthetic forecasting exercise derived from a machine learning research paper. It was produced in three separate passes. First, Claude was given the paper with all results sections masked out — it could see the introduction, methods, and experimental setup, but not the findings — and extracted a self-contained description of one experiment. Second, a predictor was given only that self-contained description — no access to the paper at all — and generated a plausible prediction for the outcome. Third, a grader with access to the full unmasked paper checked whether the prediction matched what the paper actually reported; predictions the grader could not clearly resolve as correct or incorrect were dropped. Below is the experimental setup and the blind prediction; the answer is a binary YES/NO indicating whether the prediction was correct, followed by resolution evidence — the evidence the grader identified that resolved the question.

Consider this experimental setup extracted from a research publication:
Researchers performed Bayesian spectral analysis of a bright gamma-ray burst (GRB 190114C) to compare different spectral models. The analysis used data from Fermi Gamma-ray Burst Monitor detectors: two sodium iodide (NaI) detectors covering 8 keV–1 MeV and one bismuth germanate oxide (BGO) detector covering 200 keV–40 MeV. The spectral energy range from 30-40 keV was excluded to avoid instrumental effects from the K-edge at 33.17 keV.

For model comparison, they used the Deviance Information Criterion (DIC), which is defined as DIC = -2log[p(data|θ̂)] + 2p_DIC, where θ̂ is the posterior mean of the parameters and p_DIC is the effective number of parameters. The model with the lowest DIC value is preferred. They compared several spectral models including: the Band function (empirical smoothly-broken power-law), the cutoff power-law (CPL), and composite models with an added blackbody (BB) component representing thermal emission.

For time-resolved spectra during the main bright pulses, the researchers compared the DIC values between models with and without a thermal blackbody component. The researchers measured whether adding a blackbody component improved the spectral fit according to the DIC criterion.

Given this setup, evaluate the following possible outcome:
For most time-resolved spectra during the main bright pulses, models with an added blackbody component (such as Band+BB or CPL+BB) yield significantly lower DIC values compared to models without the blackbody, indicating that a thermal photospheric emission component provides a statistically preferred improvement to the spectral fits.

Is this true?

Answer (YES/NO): YES